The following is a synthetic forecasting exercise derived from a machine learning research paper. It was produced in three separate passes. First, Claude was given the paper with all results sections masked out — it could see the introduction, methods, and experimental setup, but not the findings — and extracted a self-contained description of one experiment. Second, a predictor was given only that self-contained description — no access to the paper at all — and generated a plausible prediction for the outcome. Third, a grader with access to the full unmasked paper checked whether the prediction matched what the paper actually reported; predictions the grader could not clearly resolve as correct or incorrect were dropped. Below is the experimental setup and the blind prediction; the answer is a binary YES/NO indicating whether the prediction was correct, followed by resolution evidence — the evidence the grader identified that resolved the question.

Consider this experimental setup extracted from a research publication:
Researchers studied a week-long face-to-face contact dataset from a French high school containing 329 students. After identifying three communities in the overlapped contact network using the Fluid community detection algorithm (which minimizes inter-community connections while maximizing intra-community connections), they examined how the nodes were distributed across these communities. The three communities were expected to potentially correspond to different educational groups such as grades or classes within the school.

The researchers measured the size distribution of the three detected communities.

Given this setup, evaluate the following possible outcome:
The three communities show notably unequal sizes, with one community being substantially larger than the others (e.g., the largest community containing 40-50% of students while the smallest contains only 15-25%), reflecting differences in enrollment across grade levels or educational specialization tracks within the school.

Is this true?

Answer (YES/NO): NO